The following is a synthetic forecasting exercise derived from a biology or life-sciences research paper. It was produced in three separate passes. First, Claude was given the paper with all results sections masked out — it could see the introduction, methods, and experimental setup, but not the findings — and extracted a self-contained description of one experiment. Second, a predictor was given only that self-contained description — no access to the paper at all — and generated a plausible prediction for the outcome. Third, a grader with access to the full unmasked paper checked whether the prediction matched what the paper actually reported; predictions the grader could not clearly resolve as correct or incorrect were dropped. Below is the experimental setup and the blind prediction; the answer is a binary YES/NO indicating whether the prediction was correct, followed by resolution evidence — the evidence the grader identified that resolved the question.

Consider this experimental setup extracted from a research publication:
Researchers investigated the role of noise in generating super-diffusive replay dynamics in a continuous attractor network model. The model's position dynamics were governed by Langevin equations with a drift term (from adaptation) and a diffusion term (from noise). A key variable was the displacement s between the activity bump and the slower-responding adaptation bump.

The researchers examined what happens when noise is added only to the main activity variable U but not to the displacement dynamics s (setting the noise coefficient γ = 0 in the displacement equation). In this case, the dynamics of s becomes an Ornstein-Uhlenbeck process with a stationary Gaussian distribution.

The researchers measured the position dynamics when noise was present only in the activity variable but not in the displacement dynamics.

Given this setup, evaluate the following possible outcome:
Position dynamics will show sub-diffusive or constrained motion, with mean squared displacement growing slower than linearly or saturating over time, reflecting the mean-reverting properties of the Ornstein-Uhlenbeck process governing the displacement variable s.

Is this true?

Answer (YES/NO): NO